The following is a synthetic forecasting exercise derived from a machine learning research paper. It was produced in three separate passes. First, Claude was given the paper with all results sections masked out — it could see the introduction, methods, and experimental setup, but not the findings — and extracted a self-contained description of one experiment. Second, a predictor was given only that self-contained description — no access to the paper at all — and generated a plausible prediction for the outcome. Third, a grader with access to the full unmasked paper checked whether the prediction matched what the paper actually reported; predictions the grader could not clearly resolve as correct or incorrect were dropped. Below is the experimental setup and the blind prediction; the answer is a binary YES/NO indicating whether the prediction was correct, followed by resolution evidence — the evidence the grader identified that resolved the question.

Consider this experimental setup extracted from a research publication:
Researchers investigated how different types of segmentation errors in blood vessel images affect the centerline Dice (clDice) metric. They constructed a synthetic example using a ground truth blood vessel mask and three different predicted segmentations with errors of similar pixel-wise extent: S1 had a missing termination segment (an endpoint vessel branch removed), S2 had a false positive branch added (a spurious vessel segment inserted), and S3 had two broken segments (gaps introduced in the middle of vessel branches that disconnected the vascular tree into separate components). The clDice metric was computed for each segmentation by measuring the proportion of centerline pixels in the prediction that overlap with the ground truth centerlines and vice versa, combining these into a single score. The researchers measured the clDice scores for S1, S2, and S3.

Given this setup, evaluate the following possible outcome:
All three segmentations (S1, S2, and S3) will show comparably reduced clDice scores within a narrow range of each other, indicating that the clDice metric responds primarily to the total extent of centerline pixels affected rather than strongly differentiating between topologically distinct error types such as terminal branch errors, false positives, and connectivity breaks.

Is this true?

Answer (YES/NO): YES